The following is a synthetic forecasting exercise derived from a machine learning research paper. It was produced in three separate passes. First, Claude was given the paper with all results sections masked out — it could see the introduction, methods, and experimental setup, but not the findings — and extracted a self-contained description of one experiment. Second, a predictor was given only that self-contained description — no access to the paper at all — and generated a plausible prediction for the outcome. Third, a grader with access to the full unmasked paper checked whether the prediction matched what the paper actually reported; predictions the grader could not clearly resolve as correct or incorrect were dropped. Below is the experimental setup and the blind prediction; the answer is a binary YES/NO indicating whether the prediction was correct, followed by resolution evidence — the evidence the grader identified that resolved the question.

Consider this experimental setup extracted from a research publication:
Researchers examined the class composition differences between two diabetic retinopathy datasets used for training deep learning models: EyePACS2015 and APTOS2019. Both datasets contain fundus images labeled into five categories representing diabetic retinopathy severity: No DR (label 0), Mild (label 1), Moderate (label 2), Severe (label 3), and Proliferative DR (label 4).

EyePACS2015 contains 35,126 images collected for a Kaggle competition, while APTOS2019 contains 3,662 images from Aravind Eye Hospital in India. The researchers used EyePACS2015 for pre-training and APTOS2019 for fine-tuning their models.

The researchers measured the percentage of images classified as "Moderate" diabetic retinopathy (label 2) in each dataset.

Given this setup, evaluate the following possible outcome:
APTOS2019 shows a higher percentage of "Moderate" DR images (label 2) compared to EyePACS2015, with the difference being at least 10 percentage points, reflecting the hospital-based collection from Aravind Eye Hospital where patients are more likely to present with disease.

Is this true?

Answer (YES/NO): YES